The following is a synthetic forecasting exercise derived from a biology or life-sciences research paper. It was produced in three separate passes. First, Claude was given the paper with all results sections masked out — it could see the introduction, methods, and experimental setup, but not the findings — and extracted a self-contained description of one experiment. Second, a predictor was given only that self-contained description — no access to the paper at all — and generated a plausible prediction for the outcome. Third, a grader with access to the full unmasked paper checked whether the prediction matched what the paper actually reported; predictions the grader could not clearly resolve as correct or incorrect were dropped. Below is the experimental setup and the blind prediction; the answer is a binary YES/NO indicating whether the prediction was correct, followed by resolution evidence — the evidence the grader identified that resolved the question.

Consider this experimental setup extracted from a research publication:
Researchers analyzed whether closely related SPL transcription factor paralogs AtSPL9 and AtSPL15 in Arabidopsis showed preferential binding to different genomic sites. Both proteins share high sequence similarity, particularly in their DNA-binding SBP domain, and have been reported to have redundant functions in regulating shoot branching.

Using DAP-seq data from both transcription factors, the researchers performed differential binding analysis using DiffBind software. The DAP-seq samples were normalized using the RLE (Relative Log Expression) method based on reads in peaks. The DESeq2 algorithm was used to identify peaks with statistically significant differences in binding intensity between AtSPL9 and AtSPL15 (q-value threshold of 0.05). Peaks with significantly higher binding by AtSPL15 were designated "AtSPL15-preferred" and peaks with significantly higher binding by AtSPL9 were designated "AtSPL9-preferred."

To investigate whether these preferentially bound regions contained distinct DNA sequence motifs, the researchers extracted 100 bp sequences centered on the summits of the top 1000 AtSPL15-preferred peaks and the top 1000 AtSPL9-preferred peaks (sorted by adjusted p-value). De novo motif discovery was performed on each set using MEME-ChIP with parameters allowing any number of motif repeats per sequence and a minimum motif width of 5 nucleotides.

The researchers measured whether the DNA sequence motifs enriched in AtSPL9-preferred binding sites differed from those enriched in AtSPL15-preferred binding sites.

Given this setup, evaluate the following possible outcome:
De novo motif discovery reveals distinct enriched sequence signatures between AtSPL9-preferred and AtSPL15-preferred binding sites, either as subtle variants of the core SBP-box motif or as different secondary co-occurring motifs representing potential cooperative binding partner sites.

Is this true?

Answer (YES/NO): YES